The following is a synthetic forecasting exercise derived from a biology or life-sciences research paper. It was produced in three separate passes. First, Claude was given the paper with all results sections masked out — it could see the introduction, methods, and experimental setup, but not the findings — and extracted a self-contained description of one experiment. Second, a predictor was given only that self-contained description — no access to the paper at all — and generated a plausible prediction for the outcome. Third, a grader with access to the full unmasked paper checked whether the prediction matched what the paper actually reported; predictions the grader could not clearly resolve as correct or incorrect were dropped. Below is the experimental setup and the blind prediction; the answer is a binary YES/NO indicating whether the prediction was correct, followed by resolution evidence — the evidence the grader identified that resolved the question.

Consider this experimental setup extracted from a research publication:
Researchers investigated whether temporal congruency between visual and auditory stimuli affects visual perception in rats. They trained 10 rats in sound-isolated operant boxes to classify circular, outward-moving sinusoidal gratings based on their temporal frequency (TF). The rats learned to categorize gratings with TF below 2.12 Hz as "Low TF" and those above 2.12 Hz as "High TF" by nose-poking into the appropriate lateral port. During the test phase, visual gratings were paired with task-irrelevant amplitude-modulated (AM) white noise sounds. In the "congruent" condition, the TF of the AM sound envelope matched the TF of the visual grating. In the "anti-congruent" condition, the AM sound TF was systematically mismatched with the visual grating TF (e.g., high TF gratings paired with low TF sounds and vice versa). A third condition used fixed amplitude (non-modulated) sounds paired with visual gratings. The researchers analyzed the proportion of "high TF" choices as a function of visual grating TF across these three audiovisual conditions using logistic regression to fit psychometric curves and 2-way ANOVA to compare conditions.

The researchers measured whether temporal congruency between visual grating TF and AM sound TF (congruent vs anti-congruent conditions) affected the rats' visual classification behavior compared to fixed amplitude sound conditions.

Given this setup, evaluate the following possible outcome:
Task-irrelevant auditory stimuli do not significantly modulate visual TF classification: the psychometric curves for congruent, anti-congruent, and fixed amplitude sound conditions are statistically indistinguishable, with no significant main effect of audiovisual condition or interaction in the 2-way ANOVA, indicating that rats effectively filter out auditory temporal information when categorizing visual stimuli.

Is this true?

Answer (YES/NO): NO